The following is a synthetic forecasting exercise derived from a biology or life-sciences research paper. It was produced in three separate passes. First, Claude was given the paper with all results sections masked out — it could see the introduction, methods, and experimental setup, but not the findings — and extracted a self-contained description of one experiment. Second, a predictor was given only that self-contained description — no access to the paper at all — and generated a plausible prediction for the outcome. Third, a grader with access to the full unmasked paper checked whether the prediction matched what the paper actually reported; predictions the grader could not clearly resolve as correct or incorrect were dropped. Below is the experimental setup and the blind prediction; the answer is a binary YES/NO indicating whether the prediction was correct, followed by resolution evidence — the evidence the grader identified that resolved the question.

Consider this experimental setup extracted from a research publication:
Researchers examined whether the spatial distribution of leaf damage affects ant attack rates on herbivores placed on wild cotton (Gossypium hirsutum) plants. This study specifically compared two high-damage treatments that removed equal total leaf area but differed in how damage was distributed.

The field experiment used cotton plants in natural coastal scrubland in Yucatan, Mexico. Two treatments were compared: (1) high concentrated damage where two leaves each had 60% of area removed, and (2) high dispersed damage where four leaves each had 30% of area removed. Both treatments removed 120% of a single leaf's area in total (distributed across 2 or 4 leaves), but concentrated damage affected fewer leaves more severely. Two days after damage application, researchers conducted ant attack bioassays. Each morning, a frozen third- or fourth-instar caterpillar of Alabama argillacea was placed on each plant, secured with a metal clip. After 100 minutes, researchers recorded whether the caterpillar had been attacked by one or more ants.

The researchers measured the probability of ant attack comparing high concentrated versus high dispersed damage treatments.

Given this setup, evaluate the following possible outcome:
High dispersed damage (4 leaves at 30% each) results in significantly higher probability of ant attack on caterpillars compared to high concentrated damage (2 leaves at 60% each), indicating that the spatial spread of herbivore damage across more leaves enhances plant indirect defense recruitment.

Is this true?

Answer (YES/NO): NO